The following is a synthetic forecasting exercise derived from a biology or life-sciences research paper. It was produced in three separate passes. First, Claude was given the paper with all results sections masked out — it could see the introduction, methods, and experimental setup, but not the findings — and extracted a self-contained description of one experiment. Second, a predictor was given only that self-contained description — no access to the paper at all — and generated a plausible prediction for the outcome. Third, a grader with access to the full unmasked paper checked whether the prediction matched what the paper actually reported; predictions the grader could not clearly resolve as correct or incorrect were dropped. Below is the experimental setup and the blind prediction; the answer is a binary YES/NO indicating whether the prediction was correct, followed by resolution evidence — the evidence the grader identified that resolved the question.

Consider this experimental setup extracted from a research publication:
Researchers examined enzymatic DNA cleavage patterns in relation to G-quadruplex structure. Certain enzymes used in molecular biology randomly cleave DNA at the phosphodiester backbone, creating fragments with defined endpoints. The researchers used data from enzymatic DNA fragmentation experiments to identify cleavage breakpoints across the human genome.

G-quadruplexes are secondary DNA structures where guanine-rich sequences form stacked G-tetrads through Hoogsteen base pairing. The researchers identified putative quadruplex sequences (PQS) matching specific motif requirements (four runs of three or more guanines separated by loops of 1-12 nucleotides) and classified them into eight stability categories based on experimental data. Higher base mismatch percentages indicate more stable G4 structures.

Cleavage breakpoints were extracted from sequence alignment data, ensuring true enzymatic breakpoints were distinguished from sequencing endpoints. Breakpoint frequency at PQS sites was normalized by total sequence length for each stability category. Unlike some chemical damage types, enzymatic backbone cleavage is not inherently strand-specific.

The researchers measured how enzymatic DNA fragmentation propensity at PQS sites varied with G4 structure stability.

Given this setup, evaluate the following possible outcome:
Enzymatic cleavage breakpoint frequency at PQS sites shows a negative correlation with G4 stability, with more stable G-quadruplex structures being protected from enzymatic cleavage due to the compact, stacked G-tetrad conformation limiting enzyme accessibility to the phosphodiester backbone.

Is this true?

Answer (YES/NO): YES